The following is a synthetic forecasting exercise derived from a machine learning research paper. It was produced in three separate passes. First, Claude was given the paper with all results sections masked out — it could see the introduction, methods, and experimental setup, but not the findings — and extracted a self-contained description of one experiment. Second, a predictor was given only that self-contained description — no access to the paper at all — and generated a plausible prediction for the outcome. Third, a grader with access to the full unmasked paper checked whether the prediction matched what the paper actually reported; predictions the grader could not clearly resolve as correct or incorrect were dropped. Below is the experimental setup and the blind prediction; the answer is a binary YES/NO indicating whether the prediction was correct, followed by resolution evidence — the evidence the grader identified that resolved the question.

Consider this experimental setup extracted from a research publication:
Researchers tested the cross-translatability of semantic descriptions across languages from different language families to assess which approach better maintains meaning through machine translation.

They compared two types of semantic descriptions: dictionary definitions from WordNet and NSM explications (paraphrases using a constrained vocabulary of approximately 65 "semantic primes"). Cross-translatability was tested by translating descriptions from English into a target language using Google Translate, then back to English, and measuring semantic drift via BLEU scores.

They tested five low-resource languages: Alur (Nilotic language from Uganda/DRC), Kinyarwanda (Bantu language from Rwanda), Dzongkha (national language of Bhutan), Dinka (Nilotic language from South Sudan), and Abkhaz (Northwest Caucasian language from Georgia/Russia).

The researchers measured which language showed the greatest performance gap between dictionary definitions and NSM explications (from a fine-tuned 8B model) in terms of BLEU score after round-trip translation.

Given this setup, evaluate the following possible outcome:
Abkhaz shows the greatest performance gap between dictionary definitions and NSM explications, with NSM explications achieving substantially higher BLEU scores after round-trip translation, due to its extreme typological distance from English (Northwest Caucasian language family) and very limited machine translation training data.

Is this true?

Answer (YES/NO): NO